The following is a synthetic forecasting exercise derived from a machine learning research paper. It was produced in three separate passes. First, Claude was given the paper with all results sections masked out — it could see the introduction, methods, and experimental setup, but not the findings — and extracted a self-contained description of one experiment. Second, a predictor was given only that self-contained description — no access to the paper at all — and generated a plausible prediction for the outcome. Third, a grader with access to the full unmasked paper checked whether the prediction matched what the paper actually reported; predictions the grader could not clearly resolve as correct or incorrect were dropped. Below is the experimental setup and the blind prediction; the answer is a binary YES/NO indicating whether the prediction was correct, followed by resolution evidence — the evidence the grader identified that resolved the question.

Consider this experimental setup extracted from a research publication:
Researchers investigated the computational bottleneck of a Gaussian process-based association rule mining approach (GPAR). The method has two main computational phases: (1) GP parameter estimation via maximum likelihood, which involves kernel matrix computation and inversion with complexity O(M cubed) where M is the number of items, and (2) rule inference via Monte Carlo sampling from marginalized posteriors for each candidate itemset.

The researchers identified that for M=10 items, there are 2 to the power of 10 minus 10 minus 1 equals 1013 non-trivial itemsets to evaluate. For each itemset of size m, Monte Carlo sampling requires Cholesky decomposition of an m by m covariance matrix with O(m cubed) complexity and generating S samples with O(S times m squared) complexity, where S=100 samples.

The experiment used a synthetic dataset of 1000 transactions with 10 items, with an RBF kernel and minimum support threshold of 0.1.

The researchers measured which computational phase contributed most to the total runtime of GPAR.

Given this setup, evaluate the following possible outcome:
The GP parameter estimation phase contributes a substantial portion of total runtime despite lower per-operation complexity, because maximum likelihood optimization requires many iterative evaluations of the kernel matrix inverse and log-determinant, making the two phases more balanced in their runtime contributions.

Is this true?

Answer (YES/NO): NO